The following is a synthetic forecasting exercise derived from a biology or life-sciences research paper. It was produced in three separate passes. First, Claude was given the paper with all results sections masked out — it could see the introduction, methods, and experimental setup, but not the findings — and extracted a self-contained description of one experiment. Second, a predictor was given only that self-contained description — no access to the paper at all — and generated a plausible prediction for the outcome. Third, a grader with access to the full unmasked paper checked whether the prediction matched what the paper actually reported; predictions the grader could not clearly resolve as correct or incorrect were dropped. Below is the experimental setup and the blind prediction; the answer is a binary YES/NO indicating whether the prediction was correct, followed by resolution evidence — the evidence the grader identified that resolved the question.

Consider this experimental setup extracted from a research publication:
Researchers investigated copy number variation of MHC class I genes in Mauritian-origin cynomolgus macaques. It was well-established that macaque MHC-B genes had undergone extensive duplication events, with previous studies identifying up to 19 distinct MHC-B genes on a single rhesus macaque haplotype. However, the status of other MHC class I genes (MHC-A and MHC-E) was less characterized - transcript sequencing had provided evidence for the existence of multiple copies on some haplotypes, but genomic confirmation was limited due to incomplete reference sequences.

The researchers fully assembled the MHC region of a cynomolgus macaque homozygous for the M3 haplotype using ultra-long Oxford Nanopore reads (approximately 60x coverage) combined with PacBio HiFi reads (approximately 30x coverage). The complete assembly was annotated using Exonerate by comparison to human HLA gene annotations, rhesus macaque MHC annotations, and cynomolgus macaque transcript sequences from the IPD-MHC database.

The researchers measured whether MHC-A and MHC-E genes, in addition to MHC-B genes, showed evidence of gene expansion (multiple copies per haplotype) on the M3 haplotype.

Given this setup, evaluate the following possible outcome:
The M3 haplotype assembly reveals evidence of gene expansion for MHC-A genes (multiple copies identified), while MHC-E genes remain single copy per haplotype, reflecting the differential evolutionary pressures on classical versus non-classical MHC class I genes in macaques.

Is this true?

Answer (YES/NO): NO